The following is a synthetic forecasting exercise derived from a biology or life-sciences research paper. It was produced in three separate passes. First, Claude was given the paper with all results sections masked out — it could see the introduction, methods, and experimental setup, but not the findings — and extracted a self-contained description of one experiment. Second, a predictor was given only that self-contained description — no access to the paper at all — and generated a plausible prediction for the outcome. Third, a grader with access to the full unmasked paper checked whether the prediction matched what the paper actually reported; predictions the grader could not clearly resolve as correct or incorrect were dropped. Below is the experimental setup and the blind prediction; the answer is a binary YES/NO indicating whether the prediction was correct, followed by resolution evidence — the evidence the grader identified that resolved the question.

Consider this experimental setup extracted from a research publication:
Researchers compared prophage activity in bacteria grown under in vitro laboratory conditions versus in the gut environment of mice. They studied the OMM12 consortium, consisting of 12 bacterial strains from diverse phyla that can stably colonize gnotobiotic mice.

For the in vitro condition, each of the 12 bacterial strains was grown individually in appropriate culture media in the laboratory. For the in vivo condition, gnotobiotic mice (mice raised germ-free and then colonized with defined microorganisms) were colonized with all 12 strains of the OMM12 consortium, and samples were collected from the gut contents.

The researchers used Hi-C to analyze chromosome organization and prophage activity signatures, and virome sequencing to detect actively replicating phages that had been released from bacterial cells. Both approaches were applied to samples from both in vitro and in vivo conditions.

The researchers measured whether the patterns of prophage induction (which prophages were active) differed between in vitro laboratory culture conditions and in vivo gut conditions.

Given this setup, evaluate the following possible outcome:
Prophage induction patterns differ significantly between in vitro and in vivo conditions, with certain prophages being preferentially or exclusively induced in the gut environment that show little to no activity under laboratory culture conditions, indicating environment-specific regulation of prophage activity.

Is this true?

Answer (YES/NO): NO